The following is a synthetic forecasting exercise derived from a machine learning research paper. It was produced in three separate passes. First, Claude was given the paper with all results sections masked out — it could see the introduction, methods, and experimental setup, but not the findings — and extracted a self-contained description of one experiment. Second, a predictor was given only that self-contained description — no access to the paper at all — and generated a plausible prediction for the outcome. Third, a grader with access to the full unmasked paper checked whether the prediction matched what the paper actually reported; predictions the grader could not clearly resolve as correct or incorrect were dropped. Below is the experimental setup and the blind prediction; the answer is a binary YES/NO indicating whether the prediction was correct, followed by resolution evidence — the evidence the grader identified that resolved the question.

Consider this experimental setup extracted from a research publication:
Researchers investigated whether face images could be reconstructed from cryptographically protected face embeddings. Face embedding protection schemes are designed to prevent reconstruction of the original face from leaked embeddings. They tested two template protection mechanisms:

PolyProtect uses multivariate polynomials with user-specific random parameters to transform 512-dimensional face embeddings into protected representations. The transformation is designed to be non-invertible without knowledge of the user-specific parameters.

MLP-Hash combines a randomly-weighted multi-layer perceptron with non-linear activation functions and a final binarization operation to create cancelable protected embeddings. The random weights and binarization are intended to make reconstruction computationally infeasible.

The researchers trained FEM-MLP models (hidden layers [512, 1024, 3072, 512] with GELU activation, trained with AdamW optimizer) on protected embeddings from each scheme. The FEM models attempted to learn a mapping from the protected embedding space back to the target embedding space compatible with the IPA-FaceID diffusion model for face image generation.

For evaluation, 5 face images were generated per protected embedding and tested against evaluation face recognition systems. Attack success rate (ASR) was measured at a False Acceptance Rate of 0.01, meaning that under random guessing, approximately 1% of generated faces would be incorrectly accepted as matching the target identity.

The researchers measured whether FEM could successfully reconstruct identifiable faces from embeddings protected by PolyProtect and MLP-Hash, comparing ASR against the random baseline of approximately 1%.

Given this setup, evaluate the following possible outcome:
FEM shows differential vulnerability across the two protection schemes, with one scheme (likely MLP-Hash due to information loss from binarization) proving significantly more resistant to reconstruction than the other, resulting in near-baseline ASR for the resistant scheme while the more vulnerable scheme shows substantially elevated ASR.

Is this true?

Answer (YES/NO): NO